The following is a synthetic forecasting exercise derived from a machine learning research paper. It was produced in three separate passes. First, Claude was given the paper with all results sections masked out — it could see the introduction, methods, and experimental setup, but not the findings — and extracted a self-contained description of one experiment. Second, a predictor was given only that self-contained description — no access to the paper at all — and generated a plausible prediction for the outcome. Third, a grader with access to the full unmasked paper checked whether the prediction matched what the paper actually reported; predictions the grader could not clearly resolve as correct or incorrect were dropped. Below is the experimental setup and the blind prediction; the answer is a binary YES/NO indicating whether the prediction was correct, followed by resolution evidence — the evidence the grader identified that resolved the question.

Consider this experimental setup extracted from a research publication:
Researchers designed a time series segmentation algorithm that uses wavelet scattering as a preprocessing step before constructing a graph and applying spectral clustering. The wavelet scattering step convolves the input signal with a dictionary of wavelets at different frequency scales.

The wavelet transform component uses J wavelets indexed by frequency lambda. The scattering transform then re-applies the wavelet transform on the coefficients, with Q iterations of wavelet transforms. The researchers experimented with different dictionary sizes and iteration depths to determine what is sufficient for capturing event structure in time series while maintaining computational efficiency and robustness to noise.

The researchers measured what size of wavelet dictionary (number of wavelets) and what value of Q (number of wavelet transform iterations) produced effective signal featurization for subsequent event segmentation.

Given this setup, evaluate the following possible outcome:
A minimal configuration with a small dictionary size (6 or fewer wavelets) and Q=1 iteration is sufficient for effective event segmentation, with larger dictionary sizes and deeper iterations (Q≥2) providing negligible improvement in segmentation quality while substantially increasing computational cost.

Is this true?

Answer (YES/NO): NO